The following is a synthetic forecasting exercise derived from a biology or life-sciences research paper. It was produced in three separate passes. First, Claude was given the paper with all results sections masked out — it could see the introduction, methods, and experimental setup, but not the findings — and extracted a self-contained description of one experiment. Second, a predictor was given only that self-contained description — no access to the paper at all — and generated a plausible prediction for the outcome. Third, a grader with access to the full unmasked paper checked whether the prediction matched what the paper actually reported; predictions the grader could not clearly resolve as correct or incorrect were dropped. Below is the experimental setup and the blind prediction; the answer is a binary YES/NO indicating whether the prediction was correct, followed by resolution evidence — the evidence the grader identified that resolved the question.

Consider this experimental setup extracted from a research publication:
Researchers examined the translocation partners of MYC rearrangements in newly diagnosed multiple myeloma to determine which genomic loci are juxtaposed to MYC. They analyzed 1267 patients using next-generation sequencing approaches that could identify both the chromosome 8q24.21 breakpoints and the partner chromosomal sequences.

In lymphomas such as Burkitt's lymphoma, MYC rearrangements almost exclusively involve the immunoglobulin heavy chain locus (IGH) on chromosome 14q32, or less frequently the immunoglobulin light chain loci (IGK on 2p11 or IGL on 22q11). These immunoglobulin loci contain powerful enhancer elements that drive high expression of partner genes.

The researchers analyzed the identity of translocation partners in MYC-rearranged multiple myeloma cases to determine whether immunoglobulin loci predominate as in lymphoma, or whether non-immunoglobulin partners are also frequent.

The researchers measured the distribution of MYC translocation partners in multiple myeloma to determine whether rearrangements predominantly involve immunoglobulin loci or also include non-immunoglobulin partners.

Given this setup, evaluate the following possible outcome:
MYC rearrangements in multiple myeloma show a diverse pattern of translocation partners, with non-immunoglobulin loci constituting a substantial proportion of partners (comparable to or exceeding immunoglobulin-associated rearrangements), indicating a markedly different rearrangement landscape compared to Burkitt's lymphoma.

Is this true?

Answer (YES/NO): YES